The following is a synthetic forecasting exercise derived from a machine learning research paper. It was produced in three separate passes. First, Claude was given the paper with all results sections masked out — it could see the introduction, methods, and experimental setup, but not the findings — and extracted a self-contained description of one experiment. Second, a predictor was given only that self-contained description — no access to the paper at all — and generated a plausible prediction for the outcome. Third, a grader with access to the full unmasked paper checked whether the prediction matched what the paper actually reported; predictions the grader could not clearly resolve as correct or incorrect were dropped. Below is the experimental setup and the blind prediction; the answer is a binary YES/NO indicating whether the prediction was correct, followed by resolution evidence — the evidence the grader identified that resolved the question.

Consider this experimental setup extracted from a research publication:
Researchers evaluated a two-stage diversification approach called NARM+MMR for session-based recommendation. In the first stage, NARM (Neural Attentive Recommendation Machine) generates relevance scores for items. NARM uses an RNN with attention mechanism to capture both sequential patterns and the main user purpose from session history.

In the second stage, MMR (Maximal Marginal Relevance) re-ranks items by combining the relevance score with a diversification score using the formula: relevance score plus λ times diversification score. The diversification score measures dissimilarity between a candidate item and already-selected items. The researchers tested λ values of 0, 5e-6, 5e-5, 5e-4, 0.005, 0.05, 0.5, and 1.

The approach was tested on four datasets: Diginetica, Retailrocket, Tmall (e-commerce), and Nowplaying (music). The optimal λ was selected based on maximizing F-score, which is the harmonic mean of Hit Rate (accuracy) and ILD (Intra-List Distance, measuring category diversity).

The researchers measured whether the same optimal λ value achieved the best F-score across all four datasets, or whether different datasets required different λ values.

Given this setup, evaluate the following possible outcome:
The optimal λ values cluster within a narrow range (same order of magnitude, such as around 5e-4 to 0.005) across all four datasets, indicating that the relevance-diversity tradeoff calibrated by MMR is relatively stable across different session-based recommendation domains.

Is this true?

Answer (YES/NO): NO